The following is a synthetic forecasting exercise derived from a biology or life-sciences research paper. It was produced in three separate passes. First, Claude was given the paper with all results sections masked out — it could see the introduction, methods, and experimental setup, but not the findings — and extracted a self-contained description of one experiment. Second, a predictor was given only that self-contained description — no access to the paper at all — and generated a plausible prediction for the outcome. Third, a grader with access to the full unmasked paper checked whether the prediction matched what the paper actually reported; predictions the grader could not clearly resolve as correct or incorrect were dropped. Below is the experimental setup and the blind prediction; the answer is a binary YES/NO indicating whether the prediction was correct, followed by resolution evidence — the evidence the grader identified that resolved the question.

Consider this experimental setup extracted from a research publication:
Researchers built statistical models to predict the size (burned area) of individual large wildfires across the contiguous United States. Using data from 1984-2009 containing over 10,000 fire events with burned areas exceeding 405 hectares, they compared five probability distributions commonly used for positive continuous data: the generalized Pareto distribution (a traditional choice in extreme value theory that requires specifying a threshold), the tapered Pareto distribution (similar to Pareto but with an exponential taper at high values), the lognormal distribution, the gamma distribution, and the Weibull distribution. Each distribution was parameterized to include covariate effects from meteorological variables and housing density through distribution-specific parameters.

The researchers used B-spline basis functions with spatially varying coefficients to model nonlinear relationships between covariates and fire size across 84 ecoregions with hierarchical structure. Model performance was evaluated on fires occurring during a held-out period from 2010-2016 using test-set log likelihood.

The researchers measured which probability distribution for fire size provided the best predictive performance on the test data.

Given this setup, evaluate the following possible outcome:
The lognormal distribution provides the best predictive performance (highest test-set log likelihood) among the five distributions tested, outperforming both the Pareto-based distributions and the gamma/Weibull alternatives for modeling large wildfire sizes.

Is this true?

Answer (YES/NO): YES